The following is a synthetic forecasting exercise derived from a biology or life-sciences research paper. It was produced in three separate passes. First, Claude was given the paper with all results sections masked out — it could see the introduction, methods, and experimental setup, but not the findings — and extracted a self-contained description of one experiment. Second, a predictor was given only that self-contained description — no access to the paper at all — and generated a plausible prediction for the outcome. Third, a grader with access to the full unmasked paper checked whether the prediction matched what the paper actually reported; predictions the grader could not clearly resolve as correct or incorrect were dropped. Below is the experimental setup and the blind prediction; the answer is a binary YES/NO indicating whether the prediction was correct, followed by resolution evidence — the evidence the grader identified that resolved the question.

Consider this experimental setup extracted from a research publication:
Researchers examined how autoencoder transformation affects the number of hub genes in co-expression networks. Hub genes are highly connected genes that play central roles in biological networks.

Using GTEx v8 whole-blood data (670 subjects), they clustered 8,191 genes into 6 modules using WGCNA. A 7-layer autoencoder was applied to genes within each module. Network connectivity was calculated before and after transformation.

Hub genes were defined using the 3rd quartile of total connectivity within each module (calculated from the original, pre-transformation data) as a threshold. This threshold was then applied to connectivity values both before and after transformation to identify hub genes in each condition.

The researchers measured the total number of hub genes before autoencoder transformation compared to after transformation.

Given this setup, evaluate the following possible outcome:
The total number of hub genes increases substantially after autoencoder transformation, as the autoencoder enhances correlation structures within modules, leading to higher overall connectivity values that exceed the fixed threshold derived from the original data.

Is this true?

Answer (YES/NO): YES